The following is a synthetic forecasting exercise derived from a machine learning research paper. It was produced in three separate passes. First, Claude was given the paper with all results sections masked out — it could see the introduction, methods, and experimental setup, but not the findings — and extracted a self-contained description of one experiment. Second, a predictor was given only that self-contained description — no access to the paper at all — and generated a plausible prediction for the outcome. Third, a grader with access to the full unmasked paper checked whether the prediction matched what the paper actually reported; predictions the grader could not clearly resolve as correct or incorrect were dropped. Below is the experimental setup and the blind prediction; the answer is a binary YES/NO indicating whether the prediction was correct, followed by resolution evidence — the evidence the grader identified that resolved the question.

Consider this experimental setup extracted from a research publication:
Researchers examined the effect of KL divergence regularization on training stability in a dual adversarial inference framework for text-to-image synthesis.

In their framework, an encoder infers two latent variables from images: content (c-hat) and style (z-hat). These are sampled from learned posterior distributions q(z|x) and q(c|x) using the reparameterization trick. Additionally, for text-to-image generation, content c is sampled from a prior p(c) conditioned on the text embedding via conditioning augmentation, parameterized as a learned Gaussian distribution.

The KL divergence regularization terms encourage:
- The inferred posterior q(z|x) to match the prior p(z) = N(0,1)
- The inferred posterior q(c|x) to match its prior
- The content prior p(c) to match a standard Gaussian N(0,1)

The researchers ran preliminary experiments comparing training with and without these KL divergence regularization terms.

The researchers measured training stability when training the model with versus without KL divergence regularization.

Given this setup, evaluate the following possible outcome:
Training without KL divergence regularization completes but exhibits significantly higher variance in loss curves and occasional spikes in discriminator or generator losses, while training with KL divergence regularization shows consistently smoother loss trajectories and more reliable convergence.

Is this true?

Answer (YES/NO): NO